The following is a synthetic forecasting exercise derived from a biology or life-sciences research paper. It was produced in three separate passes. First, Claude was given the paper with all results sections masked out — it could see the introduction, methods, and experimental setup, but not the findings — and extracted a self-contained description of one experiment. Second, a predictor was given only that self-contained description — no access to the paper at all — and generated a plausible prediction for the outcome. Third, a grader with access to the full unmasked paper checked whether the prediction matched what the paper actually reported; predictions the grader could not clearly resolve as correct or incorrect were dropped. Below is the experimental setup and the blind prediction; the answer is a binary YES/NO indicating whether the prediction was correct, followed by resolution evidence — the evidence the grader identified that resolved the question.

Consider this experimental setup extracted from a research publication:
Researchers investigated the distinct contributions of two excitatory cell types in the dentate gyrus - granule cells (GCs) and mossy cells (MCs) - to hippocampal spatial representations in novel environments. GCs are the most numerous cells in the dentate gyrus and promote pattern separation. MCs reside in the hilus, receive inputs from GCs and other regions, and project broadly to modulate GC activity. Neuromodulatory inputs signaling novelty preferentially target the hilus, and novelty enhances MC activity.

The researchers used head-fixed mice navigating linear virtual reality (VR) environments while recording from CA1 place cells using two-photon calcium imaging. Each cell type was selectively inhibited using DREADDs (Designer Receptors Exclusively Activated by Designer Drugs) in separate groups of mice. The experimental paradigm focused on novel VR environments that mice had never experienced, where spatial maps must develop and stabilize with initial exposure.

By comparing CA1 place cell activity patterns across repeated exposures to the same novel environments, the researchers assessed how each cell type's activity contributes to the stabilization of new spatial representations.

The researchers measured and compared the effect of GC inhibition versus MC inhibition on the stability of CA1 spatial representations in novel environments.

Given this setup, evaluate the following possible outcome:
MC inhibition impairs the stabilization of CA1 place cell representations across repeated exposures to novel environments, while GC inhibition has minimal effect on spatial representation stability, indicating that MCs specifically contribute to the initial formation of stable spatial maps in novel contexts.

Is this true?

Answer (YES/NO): YES